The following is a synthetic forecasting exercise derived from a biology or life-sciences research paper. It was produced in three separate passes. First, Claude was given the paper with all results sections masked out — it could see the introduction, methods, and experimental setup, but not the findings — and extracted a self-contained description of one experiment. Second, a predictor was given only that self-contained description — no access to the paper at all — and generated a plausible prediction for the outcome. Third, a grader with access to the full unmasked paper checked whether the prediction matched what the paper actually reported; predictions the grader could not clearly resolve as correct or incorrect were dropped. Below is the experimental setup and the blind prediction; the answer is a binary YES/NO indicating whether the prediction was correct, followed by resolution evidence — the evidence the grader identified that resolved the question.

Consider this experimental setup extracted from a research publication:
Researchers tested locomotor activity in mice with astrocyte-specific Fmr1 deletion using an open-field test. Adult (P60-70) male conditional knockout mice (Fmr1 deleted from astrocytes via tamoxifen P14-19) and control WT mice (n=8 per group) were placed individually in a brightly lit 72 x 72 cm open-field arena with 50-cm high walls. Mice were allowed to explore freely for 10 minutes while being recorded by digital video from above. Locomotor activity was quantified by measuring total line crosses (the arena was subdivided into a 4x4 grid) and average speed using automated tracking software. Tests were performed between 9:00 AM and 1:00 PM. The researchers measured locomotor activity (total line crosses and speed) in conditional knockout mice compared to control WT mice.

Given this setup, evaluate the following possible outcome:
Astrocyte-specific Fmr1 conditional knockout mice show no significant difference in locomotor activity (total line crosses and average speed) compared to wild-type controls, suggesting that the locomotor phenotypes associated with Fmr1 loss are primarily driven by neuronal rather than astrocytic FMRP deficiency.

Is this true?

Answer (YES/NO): NO